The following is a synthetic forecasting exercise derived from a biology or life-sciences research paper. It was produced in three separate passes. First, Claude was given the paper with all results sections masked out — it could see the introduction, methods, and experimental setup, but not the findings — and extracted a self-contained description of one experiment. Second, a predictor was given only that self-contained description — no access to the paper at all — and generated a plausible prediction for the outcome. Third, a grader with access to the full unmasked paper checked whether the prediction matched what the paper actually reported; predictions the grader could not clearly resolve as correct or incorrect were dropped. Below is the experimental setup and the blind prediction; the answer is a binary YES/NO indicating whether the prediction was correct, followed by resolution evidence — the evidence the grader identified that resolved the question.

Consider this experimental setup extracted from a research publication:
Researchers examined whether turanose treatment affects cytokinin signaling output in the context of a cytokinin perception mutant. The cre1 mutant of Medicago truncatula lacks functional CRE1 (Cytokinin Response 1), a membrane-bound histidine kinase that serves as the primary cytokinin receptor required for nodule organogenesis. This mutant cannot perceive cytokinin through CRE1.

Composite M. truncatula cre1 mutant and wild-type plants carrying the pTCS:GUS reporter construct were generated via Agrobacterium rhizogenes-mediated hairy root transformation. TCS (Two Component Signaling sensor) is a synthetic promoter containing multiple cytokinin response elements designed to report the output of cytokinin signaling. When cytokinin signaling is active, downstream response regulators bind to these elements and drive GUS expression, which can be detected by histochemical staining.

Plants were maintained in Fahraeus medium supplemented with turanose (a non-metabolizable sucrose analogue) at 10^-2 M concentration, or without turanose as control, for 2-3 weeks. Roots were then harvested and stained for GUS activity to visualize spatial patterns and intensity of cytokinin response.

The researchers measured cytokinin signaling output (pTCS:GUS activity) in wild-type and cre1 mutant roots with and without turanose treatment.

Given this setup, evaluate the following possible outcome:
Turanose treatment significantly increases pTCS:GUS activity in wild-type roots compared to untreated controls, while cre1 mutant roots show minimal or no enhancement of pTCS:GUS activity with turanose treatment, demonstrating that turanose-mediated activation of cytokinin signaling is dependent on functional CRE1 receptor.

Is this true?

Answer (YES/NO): NO